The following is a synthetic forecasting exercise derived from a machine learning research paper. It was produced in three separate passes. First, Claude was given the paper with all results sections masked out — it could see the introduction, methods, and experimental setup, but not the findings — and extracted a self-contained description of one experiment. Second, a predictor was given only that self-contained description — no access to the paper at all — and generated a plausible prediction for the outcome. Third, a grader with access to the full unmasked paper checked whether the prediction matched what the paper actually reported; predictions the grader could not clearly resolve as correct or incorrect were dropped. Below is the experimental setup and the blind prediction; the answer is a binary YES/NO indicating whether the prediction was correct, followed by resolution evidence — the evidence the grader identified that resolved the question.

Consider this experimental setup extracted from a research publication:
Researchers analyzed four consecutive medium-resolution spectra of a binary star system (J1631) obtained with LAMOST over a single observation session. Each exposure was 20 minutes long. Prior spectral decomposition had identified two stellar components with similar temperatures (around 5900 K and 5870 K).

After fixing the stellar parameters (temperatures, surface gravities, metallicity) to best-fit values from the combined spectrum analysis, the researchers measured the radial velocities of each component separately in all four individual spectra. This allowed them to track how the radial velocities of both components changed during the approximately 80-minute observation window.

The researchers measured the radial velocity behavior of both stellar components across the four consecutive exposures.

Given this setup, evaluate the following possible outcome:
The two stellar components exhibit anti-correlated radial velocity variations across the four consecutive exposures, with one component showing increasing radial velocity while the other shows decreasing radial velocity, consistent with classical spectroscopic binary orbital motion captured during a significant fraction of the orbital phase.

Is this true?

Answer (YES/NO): YES